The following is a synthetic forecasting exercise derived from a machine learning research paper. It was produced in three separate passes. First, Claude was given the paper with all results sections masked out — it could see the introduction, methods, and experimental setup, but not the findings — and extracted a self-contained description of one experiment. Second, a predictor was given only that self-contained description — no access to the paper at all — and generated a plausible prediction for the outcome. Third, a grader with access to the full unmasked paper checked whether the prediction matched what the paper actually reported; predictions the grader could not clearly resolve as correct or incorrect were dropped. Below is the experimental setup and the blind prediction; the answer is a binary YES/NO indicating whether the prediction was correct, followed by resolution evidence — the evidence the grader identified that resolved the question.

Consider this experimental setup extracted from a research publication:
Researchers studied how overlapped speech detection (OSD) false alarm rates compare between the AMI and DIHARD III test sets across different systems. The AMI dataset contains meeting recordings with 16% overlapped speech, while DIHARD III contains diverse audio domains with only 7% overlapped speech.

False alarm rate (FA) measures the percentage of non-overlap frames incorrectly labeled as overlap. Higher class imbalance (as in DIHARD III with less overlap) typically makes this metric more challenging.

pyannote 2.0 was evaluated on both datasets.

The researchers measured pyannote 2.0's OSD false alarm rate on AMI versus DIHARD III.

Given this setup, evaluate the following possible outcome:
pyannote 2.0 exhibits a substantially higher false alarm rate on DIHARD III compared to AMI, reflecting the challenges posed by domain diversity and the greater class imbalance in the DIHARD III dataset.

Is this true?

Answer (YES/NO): YES